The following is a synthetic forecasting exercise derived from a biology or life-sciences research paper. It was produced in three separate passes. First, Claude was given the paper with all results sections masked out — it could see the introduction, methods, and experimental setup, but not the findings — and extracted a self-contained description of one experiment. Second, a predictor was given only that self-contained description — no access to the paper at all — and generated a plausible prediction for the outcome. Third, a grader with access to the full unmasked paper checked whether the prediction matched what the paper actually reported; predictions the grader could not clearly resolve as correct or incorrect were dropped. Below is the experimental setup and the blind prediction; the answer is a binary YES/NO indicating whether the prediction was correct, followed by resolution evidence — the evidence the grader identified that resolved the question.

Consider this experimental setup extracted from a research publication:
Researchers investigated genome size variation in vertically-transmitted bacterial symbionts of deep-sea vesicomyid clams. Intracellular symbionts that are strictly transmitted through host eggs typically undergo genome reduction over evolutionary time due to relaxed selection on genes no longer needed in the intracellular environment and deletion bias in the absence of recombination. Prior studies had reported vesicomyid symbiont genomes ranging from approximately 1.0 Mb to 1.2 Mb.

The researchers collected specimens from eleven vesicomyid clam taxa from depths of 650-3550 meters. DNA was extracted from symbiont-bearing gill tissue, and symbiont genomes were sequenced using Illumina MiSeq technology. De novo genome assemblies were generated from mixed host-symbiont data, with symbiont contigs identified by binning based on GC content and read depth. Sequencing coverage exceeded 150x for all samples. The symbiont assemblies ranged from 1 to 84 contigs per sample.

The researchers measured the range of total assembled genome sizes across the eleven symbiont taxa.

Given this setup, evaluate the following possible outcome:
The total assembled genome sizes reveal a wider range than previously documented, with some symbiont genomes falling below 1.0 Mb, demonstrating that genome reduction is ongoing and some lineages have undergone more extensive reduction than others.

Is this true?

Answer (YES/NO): NO